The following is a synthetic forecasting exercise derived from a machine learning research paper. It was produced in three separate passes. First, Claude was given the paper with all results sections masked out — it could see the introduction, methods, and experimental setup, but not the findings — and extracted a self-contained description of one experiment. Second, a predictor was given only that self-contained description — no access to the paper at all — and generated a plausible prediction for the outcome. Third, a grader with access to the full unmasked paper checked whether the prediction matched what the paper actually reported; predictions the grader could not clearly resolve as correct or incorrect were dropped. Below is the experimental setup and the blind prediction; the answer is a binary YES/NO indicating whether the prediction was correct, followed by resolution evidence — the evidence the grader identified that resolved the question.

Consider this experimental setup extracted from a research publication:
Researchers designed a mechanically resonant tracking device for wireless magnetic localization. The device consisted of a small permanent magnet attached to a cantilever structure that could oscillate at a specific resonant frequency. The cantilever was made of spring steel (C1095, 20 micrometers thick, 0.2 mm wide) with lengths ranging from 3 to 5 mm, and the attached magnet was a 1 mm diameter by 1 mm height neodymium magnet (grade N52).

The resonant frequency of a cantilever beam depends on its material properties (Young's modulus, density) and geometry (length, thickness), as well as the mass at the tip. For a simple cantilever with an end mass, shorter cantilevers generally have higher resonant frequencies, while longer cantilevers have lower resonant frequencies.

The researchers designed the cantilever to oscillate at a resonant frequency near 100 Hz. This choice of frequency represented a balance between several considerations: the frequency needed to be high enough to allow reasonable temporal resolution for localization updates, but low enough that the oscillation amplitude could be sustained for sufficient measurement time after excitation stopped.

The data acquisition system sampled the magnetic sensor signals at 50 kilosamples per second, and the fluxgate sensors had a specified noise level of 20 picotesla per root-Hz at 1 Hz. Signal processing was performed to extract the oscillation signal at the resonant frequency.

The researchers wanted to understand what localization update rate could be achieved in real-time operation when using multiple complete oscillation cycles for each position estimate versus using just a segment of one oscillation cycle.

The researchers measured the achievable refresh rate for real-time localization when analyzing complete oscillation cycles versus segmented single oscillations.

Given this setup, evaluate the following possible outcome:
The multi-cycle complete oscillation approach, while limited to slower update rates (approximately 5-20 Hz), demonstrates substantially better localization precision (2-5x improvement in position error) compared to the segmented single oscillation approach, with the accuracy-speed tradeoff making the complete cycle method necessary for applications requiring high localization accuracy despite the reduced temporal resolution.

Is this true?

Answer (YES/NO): NO